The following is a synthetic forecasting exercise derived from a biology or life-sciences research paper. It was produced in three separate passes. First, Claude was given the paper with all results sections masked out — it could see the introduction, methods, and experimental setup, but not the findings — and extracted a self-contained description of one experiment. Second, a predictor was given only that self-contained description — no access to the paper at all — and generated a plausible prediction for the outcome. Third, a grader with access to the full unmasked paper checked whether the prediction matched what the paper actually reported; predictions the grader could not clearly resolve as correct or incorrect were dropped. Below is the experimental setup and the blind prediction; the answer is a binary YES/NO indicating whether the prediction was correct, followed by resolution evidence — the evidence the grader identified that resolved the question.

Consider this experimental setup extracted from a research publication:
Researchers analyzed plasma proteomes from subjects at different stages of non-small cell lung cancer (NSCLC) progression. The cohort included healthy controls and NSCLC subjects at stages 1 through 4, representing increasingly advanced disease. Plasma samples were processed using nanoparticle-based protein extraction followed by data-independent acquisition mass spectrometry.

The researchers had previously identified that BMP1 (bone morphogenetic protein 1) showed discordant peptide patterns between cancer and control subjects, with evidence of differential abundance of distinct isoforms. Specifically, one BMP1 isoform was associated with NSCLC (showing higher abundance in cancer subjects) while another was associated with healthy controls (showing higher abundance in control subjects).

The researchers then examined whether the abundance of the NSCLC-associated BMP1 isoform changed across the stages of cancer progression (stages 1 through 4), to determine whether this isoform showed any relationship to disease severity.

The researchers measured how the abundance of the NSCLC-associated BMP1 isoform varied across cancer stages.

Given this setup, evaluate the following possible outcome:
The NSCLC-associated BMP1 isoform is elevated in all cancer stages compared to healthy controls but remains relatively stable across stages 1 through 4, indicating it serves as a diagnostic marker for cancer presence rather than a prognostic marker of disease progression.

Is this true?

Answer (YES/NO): NO